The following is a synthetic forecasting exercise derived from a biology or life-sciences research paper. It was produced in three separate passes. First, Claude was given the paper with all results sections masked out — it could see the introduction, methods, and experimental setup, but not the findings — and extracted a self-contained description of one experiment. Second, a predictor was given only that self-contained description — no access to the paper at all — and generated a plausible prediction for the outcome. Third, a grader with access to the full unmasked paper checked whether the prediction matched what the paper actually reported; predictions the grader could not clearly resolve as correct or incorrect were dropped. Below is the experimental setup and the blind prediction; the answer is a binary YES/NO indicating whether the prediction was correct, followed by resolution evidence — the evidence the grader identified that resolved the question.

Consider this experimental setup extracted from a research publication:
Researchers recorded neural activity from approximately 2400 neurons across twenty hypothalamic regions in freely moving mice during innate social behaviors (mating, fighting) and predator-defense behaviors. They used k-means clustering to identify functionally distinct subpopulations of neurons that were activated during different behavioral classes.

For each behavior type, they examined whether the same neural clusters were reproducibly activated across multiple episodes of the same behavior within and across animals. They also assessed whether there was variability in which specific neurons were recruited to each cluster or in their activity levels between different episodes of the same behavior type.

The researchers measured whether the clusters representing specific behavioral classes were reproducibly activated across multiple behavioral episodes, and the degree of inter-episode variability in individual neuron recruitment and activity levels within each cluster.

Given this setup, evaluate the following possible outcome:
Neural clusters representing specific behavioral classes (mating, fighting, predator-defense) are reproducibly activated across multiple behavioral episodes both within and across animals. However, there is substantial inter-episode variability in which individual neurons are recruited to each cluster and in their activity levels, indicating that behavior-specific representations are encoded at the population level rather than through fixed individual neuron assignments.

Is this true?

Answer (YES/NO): YES